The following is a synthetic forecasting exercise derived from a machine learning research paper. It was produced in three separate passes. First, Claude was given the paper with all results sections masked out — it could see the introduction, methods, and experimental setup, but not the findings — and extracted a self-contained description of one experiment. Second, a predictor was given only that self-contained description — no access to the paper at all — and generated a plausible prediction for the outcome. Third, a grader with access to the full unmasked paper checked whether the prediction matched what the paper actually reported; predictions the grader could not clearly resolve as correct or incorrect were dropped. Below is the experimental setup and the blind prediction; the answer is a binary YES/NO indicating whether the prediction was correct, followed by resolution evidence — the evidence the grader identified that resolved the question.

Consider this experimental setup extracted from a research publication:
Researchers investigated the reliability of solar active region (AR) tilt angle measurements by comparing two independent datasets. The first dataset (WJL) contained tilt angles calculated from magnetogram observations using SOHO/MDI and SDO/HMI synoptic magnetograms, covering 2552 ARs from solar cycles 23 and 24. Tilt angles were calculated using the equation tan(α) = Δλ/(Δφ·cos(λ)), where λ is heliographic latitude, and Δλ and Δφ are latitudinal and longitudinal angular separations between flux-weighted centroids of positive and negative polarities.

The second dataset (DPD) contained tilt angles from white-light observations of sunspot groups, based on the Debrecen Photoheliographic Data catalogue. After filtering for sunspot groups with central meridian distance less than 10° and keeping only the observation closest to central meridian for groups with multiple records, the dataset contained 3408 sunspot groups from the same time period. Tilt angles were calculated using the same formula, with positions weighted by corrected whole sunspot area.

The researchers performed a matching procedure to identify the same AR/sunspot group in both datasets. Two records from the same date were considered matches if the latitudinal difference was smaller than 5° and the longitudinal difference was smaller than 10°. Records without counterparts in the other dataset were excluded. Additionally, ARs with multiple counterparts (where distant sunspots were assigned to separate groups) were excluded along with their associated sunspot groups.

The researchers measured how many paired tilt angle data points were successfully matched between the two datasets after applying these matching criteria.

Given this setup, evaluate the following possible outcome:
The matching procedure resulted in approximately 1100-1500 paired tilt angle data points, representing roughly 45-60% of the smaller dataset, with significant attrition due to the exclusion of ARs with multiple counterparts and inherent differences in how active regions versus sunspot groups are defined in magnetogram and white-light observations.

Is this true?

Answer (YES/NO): NO